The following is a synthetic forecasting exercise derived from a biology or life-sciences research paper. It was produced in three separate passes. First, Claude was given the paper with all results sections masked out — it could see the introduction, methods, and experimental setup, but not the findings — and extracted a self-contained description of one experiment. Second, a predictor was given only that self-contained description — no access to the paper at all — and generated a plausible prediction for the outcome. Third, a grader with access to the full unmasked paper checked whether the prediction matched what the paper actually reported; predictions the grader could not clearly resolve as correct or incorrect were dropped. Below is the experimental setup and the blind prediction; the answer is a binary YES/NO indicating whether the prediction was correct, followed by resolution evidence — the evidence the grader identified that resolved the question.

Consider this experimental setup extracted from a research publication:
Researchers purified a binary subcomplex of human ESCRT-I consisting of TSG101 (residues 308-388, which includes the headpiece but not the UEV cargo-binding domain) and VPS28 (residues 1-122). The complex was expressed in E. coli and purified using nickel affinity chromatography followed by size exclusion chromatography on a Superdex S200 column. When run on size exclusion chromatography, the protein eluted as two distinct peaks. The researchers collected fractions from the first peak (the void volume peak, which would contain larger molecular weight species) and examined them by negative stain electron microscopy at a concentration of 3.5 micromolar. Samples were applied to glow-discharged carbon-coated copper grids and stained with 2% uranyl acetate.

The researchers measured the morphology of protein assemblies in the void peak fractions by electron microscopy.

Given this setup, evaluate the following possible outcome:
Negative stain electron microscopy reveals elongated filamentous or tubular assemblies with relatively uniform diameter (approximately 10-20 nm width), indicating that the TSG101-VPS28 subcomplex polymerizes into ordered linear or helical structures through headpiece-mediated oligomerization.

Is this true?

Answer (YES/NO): YES